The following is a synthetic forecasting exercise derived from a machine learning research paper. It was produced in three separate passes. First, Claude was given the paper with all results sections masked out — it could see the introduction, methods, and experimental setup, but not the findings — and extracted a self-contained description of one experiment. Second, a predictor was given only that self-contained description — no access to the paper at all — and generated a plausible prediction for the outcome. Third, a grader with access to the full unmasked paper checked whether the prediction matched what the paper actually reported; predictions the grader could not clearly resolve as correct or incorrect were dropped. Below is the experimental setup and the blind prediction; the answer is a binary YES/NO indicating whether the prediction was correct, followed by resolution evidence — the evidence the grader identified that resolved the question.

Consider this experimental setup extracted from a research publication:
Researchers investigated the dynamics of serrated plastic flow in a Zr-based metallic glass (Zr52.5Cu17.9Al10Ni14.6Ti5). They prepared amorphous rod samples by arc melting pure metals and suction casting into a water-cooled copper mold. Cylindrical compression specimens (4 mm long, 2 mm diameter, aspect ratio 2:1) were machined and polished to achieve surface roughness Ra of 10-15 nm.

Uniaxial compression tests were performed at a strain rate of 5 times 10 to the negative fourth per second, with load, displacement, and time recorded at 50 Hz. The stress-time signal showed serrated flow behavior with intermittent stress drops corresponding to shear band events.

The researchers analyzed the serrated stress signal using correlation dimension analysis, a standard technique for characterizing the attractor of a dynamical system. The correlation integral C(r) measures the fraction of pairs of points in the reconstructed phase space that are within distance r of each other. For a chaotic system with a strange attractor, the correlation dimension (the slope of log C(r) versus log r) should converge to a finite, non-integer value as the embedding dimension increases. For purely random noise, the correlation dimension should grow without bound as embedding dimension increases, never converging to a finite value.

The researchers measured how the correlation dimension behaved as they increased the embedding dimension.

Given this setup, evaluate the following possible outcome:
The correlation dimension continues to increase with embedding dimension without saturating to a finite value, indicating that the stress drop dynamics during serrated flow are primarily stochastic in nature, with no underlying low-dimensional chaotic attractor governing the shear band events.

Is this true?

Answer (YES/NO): NO